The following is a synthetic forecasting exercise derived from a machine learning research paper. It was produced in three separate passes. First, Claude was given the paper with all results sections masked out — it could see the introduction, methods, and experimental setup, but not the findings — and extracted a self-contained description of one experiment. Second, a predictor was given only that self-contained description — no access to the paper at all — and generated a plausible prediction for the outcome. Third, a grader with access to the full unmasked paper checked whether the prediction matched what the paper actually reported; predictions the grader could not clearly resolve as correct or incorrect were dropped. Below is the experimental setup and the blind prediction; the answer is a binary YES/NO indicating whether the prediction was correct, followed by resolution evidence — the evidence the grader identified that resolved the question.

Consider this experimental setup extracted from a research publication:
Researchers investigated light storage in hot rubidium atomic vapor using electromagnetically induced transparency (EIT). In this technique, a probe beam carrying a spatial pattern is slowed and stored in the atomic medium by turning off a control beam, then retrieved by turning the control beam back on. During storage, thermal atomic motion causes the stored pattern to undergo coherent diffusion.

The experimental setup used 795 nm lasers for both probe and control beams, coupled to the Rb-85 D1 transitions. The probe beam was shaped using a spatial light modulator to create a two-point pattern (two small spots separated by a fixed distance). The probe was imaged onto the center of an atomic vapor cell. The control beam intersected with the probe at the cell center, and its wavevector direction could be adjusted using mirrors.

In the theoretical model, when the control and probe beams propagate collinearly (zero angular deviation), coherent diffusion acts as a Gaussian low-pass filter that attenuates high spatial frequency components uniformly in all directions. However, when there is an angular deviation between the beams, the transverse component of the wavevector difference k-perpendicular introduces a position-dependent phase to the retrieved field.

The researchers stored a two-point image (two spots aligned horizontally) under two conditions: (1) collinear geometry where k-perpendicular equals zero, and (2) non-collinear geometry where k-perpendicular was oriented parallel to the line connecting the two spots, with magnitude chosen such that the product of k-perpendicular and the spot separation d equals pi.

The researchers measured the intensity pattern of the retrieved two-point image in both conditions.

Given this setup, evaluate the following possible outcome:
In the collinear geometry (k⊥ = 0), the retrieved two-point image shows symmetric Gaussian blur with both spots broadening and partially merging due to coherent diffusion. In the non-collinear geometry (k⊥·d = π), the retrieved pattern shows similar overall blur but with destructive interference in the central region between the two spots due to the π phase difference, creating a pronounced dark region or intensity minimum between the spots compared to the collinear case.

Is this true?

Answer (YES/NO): NO